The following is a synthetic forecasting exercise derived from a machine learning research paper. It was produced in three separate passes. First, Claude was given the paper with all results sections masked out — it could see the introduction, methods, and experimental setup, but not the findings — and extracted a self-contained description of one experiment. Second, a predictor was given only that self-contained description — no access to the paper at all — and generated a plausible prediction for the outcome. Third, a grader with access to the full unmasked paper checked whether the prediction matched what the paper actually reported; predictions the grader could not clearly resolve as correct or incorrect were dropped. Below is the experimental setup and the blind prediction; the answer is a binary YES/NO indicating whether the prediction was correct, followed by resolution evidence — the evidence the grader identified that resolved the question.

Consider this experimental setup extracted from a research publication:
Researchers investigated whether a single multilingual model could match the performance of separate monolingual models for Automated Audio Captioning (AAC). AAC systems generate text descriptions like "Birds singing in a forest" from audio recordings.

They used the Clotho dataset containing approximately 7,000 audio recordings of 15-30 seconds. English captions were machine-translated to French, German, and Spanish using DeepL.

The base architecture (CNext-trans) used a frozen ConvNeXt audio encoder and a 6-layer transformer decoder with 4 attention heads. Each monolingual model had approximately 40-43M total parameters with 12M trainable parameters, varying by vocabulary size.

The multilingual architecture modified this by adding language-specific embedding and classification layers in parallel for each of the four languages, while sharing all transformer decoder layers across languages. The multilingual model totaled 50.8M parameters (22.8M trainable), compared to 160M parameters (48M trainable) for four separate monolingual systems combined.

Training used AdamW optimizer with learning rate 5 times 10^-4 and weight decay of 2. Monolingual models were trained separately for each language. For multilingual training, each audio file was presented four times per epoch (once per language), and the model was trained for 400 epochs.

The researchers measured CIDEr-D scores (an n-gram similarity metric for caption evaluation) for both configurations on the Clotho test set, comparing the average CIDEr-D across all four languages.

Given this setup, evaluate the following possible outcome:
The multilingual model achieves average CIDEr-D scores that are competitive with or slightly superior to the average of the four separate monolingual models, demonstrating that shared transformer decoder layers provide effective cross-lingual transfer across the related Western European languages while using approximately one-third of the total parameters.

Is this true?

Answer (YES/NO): NO